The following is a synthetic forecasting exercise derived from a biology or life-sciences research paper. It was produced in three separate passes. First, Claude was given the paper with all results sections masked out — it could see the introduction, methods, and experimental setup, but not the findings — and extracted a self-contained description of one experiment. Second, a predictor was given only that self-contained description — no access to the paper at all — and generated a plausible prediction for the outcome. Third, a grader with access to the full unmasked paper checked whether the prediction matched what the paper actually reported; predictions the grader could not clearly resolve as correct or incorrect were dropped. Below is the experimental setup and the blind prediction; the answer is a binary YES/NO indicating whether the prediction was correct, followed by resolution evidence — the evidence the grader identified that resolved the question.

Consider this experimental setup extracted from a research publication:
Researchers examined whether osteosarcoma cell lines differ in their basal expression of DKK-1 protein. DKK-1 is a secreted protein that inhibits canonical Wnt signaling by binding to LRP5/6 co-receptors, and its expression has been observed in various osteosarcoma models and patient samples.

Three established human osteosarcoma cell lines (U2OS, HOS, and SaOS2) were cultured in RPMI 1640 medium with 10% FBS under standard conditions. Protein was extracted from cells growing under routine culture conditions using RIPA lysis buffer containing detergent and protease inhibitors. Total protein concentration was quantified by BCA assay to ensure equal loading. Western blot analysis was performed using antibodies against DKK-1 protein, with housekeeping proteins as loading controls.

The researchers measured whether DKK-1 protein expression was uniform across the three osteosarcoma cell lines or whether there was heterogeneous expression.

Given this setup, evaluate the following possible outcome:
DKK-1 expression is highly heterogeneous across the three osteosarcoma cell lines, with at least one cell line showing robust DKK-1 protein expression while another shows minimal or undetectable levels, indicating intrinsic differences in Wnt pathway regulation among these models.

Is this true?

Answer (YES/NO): NO